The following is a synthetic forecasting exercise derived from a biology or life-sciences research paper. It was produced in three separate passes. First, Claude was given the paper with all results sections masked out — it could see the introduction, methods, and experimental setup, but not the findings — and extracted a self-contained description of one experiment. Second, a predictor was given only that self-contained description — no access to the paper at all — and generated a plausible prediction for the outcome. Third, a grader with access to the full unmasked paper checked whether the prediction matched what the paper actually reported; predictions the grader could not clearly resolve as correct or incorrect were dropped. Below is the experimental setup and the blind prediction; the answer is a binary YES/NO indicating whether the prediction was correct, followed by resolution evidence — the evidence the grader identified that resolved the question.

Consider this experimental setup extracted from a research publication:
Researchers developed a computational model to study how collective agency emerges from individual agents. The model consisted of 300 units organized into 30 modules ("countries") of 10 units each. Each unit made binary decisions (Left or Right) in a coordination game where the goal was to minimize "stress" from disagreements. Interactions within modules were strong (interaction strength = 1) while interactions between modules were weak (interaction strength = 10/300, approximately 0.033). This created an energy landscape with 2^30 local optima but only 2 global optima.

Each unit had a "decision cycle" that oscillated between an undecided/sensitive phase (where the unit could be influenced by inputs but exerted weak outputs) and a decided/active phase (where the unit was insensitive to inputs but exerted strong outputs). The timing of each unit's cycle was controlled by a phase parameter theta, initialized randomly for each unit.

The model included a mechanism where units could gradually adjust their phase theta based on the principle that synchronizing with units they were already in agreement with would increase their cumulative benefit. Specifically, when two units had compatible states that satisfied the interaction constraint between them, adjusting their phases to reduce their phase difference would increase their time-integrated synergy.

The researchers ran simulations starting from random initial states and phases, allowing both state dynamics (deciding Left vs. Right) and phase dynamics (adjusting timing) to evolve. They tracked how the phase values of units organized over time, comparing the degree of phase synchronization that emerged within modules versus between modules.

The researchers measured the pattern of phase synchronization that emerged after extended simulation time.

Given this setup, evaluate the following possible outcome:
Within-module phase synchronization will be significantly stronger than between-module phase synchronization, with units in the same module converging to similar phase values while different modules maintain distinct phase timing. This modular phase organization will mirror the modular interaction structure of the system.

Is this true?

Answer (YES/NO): YES